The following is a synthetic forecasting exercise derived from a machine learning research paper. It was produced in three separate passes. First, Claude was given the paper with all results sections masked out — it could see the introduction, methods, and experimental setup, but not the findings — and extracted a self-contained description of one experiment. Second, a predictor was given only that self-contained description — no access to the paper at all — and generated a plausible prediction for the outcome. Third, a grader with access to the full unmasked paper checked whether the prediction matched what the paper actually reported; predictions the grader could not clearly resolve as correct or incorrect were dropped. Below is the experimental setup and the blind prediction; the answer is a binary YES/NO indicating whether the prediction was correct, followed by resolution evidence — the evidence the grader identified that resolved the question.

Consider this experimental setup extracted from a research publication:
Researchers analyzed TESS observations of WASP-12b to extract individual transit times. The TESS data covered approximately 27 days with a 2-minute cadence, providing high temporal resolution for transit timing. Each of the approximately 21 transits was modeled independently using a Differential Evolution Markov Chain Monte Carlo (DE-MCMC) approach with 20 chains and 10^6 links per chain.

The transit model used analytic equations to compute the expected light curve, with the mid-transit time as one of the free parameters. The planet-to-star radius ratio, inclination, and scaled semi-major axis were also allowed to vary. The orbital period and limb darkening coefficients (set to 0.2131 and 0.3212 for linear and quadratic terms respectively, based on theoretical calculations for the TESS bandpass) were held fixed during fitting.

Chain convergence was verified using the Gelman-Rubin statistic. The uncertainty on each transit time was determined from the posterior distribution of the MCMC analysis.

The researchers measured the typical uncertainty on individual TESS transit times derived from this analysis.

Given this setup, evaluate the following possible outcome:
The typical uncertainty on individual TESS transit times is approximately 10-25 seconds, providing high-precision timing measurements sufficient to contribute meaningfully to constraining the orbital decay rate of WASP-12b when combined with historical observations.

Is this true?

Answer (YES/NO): NO